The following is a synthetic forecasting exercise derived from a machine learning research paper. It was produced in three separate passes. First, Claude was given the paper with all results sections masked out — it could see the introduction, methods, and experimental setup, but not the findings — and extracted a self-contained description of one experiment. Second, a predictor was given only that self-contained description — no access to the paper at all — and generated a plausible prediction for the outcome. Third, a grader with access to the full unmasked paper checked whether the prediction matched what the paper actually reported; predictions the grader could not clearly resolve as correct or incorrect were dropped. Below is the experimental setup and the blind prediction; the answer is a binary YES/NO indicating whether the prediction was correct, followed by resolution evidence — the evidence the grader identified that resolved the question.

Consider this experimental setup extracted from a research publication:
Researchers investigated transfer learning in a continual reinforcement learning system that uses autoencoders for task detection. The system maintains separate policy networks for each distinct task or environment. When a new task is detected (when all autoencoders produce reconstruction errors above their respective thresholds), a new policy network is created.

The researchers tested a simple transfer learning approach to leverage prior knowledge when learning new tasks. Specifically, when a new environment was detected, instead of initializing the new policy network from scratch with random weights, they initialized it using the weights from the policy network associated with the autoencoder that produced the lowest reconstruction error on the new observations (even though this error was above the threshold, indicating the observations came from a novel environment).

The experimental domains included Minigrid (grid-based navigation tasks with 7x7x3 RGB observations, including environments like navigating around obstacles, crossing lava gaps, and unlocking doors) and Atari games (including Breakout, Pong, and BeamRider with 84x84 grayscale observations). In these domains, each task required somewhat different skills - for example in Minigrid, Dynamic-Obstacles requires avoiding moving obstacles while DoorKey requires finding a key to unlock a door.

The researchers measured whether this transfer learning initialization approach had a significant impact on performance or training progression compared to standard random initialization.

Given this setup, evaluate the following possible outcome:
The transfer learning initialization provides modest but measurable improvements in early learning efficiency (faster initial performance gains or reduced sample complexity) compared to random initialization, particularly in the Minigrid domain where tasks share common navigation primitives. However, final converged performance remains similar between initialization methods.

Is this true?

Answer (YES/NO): NO